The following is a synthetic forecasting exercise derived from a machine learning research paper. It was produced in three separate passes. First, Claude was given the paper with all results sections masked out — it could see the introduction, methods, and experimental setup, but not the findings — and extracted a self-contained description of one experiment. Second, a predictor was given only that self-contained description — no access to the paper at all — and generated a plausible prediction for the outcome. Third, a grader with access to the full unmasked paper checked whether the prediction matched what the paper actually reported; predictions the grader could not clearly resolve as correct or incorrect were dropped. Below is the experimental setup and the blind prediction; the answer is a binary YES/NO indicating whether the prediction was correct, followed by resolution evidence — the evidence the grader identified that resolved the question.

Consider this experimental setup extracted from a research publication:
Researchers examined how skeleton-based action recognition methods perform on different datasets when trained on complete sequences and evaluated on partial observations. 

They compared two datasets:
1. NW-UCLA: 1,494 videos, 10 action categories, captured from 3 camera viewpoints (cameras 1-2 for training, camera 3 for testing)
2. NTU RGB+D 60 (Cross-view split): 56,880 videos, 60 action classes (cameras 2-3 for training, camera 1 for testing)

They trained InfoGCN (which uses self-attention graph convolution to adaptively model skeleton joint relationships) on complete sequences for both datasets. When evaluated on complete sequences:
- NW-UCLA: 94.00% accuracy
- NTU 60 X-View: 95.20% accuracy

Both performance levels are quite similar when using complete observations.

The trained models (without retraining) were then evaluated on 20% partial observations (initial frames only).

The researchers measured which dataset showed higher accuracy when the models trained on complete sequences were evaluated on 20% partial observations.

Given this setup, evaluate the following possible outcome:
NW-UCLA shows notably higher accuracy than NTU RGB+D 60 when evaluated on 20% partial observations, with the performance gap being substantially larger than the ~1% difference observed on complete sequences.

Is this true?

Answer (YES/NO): YES